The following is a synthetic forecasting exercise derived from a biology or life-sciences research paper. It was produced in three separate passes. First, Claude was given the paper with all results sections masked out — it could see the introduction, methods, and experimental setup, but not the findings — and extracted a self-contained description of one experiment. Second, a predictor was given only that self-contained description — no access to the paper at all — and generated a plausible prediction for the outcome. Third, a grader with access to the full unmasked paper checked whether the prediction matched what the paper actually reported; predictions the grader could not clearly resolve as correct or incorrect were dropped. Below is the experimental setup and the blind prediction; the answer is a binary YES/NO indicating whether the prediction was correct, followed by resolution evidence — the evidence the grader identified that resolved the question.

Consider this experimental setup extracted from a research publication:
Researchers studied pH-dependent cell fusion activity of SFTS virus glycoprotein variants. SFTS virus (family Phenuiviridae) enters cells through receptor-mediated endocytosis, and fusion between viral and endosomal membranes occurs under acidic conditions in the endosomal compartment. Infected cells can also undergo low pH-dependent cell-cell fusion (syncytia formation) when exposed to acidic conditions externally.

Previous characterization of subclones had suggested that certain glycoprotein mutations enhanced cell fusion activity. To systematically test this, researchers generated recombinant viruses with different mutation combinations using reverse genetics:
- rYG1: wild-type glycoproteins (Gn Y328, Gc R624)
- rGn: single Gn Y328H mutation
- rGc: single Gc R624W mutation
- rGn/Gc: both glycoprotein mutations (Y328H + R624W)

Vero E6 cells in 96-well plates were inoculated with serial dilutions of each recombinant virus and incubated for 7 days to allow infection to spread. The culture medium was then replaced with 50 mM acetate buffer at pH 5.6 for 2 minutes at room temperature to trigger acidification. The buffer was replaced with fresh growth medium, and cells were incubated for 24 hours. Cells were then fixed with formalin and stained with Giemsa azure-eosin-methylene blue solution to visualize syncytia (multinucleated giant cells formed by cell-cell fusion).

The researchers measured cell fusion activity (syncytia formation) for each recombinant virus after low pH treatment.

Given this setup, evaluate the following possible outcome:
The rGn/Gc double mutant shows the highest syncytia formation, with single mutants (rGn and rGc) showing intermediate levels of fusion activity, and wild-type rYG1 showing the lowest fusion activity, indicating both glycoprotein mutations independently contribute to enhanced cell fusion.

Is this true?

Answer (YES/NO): NO